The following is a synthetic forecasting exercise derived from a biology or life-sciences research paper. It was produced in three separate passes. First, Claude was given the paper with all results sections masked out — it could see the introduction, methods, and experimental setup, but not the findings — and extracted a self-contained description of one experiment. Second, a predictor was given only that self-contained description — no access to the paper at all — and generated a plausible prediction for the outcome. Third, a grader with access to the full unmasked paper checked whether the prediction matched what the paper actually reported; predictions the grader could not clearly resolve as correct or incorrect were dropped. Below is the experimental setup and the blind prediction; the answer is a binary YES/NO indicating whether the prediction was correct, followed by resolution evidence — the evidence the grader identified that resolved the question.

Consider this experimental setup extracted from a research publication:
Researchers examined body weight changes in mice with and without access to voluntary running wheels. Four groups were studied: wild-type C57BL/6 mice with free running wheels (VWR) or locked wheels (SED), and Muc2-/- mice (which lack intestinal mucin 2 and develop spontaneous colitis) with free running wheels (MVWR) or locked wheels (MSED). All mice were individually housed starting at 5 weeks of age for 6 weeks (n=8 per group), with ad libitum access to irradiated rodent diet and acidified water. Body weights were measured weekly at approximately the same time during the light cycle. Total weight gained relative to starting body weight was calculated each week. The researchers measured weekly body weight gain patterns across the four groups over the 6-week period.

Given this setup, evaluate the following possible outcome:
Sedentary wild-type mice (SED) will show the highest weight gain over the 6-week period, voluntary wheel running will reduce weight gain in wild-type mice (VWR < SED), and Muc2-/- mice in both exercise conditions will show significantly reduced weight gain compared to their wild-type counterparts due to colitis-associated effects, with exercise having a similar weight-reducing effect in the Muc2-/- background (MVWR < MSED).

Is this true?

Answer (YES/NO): NO